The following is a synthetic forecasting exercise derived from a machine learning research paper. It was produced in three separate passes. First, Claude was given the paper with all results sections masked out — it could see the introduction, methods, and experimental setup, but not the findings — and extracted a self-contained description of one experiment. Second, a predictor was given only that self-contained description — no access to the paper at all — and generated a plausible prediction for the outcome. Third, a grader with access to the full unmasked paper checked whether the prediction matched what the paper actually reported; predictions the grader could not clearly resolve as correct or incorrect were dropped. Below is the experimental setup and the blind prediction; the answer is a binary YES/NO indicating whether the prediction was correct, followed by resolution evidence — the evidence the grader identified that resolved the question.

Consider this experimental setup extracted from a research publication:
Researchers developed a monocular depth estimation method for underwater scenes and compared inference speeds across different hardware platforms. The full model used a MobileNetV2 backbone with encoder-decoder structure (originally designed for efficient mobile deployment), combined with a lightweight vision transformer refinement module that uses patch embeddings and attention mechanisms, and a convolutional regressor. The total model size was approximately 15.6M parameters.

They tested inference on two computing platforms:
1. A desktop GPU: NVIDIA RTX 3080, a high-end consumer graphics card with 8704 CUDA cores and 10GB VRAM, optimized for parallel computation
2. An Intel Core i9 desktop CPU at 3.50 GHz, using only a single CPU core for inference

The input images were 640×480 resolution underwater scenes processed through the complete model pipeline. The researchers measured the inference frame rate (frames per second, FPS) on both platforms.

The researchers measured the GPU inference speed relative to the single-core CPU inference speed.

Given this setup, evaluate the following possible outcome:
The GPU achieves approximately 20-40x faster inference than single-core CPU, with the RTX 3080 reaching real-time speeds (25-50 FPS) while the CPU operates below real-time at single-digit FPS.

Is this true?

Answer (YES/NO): NO